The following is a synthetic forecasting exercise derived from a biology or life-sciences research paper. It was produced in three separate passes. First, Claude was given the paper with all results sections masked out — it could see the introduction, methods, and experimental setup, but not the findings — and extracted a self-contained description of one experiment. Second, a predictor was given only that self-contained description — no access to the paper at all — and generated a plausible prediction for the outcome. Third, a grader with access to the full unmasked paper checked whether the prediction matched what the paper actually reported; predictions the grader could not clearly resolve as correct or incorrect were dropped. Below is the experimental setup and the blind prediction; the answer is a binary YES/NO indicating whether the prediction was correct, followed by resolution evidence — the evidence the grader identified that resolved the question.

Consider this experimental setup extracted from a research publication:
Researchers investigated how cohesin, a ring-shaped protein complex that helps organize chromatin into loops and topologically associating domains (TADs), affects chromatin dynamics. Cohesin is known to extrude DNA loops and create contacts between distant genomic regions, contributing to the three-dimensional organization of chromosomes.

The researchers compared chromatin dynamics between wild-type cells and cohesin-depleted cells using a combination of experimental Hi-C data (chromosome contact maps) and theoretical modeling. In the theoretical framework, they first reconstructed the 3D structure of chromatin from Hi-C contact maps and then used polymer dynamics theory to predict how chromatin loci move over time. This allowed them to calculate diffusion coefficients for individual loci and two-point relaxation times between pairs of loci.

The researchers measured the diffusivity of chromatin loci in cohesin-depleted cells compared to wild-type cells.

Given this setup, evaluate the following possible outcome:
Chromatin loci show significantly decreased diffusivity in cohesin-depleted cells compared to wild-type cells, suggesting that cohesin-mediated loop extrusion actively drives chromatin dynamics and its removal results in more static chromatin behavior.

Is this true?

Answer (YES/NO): NO